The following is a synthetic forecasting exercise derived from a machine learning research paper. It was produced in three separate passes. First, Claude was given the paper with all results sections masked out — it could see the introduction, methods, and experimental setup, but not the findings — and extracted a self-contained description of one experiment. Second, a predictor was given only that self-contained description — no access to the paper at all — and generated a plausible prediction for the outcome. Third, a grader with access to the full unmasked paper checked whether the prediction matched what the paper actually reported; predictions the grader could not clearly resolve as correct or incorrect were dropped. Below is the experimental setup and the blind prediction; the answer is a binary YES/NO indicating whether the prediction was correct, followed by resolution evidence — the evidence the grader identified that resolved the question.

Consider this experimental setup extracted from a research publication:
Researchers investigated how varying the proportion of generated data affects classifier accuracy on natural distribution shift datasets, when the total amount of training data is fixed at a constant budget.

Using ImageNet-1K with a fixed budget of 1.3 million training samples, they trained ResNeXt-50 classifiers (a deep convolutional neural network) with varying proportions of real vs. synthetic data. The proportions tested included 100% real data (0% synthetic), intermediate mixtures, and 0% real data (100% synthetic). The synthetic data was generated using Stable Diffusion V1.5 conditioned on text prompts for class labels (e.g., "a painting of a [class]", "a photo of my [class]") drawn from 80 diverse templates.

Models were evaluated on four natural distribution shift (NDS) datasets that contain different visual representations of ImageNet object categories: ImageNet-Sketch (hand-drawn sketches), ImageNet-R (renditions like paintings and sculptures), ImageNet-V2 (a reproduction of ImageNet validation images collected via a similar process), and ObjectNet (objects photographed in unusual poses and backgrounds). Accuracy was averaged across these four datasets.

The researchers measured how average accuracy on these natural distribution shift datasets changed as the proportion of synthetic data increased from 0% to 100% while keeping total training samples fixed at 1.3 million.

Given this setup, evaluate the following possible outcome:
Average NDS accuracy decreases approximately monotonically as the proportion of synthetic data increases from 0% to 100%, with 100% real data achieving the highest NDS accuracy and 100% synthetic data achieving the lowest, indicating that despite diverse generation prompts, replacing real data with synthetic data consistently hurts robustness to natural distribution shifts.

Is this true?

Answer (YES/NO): NO